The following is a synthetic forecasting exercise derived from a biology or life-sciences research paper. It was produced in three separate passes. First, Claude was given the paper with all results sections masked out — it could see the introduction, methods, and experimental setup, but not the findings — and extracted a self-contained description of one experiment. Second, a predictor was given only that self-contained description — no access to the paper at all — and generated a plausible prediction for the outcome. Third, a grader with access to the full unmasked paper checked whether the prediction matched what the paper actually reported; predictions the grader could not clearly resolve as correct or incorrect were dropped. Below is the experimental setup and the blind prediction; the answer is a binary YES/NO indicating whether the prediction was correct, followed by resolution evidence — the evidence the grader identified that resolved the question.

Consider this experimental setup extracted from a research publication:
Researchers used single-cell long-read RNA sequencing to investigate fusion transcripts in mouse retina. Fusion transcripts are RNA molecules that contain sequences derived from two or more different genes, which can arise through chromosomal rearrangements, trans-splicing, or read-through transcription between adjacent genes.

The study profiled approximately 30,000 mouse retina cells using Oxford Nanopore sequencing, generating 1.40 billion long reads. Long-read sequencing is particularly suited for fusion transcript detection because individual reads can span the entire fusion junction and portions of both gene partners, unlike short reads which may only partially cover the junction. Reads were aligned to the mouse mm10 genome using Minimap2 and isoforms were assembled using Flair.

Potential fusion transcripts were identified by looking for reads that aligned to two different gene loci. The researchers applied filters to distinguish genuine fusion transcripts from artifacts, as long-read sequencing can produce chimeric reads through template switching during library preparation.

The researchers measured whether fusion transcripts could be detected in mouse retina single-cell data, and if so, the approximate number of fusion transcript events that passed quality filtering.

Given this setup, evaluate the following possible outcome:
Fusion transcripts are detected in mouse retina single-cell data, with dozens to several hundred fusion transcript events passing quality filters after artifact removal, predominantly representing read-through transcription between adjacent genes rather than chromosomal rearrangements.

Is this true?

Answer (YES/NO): NO